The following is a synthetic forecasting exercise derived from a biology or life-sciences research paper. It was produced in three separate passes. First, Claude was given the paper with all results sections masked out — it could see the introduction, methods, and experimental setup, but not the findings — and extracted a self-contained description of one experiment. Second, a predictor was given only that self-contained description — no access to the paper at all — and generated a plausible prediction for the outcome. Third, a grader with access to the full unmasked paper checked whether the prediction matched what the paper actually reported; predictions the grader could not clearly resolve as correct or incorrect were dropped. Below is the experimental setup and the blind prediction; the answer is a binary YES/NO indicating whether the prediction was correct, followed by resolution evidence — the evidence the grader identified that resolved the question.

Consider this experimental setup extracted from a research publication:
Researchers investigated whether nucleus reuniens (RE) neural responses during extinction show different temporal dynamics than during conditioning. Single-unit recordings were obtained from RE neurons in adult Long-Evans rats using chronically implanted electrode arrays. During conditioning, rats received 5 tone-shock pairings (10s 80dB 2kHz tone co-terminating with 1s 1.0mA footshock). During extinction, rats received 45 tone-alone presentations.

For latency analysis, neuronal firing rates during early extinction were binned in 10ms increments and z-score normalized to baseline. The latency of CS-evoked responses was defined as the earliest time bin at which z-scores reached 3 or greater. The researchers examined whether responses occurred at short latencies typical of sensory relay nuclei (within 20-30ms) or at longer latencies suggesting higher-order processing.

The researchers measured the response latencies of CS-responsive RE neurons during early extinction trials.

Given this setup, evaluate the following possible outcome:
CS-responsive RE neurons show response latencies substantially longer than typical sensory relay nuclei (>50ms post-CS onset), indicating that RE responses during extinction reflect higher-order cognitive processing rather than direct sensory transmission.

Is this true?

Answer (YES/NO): YES